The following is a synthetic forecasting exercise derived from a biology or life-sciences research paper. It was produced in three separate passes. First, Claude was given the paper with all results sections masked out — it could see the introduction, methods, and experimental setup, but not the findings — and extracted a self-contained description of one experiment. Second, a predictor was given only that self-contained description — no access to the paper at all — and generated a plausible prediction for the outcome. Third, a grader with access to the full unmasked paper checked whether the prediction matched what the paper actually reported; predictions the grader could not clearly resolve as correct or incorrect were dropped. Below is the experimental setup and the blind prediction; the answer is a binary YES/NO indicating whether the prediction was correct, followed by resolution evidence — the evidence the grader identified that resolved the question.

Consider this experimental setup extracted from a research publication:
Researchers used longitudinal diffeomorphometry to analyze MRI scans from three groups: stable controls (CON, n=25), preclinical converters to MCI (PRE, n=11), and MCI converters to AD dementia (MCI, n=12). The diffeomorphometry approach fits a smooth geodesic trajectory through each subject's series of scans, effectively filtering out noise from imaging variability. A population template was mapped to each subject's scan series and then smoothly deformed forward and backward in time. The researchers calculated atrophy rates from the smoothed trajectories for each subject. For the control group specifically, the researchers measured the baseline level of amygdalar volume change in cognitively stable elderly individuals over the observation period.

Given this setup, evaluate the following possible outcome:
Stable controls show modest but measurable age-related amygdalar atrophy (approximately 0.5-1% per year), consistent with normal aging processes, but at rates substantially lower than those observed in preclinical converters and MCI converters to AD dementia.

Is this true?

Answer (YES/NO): NO